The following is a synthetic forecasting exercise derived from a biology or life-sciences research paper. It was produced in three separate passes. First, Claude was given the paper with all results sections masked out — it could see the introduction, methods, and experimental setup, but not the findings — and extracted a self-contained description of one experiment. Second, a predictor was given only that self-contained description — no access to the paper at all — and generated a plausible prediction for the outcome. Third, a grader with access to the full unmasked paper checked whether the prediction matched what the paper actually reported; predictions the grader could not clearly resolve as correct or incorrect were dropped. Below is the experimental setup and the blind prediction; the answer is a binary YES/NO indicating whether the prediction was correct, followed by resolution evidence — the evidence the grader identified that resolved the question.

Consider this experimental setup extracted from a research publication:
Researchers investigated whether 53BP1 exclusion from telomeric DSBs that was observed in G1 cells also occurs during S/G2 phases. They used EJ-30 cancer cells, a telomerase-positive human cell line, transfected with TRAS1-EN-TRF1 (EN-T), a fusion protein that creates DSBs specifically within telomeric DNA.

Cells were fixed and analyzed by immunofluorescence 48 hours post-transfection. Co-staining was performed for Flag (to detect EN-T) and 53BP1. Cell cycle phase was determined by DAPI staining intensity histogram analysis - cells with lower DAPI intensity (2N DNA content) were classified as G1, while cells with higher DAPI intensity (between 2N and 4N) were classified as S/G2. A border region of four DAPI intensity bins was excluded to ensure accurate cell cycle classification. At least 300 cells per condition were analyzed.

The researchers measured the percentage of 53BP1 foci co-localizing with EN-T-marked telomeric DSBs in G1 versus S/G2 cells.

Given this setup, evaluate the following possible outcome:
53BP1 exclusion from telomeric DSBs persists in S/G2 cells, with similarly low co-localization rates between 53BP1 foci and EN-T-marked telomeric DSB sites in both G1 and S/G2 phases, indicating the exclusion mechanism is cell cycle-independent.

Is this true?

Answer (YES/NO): NO